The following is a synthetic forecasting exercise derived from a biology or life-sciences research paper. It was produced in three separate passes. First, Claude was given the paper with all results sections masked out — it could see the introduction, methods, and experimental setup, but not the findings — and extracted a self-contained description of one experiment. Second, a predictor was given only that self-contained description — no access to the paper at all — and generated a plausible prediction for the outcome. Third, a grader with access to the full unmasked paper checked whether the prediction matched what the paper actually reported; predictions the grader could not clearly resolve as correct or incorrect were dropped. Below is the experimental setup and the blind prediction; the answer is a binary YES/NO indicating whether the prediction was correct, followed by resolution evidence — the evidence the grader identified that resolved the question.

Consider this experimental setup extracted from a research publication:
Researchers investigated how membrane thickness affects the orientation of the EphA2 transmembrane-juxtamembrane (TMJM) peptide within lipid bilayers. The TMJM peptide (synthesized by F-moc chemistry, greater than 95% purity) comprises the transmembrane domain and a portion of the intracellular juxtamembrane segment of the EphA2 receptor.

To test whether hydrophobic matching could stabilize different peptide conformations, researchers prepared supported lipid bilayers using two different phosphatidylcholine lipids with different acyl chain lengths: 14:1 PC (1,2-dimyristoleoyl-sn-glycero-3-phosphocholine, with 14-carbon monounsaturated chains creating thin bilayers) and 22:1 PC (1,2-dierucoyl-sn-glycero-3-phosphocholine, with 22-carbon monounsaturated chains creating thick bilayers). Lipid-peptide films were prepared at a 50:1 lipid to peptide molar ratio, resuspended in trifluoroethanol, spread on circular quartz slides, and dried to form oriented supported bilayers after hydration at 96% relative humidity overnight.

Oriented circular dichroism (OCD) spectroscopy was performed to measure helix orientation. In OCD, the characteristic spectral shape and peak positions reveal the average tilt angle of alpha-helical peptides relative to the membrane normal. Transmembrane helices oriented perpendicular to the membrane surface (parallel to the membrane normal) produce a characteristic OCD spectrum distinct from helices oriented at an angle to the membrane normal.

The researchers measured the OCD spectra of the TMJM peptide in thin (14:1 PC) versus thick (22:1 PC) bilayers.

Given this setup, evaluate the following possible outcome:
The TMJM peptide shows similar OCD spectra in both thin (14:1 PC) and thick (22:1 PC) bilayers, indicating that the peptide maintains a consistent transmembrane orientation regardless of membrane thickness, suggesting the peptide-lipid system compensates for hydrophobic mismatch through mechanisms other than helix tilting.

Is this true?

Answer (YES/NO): NO